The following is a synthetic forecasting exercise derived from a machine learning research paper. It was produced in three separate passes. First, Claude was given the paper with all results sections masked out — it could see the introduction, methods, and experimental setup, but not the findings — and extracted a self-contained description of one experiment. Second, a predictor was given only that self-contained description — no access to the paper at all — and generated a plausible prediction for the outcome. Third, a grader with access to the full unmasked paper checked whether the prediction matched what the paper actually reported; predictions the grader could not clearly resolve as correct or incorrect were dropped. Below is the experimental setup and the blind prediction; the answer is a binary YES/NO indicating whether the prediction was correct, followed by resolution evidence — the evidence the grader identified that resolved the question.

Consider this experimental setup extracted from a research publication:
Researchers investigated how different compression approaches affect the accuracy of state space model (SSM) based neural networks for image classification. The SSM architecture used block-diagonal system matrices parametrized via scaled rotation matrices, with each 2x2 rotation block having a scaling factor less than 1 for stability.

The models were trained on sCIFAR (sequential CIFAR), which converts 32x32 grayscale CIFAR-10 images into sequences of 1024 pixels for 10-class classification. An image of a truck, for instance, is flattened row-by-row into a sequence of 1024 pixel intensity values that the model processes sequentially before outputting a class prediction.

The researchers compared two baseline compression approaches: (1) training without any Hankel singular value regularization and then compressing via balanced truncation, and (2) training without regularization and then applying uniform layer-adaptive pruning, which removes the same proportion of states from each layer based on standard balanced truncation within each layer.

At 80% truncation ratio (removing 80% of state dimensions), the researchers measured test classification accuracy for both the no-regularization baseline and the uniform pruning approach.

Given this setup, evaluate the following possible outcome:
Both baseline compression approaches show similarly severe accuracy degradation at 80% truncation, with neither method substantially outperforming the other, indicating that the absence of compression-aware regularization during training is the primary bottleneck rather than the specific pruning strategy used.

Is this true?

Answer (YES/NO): YES